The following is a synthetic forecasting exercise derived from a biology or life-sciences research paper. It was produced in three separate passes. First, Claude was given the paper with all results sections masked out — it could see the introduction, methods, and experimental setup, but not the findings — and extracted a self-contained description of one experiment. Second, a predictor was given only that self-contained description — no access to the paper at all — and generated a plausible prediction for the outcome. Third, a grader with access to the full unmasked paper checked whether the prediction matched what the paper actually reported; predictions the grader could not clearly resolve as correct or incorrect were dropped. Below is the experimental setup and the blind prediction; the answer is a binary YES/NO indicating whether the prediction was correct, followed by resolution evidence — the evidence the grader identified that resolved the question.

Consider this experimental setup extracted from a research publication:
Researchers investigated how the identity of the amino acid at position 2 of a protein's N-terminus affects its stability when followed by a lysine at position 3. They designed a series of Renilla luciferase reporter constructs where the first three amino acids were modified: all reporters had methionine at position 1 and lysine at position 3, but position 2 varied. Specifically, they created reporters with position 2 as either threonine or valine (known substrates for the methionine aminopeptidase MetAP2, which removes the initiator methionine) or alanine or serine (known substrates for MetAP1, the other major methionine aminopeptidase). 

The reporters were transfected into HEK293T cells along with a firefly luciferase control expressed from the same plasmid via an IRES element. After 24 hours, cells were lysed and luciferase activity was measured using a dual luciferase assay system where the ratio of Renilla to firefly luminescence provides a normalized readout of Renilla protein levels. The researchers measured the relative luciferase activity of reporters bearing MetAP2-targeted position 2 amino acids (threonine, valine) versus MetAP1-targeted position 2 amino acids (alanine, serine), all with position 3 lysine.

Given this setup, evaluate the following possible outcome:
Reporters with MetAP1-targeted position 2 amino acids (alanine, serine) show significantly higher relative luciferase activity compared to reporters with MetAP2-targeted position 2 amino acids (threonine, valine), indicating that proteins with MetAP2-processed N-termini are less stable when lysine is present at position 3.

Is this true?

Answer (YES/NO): YES